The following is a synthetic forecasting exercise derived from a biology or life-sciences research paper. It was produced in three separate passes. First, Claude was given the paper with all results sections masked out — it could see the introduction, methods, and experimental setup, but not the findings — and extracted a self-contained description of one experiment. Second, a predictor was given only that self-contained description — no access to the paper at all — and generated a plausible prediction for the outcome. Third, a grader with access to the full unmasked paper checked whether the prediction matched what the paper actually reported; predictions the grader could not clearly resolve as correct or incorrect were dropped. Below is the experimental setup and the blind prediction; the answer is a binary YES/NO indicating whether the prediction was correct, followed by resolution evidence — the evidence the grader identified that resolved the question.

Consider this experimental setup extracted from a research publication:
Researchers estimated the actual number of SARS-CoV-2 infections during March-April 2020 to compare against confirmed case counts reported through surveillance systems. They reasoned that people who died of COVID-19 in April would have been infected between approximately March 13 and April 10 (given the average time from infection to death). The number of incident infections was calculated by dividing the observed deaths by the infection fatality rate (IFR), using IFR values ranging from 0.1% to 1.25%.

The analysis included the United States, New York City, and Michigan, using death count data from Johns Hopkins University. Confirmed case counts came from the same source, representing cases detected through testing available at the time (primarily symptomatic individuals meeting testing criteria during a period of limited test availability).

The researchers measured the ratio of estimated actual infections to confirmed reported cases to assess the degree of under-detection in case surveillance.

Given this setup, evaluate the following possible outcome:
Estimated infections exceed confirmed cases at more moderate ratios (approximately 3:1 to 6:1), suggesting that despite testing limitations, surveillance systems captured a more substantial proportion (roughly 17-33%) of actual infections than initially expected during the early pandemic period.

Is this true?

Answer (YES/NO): NO